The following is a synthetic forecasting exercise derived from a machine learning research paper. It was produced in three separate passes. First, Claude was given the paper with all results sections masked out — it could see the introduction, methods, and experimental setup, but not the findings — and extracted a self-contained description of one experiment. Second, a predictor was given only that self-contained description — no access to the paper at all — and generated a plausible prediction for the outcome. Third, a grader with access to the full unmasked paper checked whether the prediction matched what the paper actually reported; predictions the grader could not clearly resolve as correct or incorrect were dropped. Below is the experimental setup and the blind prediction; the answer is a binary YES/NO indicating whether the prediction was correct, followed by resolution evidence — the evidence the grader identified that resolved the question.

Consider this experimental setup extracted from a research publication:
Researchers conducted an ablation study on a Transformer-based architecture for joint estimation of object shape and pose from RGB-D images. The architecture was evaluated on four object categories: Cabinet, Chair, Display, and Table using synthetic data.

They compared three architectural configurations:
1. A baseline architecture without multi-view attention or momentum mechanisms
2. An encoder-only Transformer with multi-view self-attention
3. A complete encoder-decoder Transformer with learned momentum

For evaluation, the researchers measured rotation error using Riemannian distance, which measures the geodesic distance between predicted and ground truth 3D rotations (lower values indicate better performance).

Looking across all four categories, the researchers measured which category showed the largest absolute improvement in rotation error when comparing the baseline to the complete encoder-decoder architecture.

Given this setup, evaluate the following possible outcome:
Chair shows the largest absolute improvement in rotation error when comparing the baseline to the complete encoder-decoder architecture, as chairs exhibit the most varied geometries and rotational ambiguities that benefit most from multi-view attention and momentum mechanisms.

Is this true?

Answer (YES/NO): NO